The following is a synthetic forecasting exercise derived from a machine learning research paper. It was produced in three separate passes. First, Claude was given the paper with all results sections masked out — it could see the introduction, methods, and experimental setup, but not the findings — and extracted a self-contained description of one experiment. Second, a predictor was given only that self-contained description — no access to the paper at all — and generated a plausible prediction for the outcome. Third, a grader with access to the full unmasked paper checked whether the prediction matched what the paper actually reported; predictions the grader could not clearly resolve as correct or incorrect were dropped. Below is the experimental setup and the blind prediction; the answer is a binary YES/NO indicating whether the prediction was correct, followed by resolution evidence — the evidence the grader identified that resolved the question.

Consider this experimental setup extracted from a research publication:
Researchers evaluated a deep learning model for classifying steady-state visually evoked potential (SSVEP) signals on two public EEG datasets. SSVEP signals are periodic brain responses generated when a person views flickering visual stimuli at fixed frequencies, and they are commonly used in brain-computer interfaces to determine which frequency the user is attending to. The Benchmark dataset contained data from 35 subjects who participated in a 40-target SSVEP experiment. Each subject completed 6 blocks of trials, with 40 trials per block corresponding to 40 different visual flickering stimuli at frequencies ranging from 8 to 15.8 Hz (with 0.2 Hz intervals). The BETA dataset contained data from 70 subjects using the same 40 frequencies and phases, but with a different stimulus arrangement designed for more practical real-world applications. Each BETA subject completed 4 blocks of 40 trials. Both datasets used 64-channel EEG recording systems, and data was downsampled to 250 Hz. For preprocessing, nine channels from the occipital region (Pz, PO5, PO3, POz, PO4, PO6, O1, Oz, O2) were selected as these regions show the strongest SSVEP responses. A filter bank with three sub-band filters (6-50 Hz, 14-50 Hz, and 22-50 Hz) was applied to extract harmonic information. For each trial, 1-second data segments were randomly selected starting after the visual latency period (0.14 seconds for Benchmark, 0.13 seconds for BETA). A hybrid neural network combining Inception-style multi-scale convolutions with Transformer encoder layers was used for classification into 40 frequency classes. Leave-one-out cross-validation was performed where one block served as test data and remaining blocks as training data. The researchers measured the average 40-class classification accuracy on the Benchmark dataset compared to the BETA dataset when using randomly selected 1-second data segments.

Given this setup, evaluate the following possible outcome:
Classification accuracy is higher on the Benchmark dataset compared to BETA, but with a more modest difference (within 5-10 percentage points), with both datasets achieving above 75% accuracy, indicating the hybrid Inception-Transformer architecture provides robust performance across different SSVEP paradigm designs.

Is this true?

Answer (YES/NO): NO